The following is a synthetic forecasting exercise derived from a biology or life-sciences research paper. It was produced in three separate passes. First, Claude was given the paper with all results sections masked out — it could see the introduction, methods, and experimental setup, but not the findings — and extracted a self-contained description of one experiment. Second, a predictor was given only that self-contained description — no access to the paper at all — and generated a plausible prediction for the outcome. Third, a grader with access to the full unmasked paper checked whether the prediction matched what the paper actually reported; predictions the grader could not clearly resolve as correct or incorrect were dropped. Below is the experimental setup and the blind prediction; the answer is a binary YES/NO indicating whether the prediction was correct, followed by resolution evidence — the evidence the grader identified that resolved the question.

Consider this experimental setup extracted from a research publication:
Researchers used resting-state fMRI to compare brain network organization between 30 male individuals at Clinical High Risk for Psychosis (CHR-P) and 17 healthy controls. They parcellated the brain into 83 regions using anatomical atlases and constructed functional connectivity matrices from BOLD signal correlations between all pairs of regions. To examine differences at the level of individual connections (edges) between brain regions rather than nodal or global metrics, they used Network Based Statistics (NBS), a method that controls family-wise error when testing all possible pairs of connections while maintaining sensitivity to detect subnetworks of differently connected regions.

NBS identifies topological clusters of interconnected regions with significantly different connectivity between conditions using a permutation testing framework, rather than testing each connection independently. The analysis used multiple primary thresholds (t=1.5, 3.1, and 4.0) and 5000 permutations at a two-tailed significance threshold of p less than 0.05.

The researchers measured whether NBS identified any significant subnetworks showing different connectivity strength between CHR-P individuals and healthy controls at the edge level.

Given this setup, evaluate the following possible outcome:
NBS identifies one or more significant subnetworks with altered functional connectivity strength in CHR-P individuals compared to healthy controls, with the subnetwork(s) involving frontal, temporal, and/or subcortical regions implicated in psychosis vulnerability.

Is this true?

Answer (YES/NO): NO